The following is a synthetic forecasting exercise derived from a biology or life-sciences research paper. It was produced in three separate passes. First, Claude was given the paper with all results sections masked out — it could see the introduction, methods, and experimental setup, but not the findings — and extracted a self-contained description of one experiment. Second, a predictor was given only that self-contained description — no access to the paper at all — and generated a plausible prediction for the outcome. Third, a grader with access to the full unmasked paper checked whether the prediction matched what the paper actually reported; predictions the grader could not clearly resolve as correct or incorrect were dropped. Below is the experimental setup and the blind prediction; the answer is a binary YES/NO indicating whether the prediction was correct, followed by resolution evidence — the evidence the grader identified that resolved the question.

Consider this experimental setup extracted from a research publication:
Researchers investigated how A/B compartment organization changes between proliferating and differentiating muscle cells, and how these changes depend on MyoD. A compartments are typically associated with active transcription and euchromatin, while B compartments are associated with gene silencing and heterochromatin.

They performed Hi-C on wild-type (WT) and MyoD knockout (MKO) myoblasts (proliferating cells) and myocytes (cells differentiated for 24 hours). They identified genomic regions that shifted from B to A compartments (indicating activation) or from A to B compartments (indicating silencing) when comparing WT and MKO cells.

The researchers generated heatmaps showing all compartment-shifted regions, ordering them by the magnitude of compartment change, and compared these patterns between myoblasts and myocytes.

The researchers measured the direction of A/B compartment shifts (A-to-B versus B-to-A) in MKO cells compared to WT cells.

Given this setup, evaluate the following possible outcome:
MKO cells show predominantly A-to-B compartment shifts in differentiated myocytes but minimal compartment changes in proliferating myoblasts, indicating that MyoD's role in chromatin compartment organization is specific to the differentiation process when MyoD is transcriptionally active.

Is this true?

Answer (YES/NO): NO